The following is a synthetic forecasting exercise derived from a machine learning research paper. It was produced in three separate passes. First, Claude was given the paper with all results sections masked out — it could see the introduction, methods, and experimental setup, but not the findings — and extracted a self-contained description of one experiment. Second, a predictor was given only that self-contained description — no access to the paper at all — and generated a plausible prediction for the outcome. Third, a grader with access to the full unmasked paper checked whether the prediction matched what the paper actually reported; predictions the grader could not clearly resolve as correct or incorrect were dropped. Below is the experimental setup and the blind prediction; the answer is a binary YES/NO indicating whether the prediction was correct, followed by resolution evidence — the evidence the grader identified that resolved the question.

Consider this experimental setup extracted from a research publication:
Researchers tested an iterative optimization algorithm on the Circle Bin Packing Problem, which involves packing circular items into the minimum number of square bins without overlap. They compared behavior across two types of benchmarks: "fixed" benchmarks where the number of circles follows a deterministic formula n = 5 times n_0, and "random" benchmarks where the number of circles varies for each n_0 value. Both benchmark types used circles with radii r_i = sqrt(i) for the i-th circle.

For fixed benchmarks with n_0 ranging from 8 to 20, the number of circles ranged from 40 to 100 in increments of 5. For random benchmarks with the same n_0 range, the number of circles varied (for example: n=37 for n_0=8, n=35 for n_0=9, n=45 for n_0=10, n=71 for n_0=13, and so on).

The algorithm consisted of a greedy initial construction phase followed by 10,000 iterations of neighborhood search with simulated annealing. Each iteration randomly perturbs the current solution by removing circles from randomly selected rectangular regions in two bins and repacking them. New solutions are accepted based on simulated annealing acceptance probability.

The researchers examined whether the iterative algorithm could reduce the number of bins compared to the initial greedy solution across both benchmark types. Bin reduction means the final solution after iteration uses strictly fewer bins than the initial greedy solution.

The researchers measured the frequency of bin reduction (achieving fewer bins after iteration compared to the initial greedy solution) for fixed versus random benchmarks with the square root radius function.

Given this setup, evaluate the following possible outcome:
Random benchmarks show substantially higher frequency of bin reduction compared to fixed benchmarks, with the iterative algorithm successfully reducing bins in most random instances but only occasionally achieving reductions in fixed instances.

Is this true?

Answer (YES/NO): NO